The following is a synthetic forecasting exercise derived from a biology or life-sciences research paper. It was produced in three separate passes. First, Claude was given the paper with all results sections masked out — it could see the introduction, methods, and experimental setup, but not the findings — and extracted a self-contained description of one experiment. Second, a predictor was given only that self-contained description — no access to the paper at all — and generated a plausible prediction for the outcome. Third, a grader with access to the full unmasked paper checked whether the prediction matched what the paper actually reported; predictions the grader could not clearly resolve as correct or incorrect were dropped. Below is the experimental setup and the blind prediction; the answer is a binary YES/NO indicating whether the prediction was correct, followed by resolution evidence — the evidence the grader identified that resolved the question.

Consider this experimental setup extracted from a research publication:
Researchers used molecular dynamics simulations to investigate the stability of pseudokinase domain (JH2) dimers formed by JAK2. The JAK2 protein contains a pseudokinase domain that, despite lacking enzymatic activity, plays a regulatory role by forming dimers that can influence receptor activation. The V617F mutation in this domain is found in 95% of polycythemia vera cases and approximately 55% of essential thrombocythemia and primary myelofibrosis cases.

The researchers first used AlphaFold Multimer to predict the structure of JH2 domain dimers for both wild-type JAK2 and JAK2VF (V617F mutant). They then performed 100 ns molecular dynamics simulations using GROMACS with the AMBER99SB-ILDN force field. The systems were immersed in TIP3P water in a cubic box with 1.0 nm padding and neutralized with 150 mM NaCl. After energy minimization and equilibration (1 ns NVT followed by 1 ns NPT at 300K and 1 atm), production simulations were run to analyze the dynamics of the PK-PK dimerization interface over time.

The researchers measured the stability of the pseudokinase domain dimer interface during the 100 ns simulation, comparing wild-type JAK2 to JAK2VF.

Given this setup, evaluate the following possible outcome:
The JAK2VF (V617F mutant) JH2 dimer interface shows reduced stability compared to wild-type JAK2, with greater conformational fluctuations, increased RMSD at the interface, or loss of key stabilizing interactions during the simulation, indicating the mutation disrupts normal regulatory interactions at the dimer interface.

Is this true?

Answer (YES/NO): NO